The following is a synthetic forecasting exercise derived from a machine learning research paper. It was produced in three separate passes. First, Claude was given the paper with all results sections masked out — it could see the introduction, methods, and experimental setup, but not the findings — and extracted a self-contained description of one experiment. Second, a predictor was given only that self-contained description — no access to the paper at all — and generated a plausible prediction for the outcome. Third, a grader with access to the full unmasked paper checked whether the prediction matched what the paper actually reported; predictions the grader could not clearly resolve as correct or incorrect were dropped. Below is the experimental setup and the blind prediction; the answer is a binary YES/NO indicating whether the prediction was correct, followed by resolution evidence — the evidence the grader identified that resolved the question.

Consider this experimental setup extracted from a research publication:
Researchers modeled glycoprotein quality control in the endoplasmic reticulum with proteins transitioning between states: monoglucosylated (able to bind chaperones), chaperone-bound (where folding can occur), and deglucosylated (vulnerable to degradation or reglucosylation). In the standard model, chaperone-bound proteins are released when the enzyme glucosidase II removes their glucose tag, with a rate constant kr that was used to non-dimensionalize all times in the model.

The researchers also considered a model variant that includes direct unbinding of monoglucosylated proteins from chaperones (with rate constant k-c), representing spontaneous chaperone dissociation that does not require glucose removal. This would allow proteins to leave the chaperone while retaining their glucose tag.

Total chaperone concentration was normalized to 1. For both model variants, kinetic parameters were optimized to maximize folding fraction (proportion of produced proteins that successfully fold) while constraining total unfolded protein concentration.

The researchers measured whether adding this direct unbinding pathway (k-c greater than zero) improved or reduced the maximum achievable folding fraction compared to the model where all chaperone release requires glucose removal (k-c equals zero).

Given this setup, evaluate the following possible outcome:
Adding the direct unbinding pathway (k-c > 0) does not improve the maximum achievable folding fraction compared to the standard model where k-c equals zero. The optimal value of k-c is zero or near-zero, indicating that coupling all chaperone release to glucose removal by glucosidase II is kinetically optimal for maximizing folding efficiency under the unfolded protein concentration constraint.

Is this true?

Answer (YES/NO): YES